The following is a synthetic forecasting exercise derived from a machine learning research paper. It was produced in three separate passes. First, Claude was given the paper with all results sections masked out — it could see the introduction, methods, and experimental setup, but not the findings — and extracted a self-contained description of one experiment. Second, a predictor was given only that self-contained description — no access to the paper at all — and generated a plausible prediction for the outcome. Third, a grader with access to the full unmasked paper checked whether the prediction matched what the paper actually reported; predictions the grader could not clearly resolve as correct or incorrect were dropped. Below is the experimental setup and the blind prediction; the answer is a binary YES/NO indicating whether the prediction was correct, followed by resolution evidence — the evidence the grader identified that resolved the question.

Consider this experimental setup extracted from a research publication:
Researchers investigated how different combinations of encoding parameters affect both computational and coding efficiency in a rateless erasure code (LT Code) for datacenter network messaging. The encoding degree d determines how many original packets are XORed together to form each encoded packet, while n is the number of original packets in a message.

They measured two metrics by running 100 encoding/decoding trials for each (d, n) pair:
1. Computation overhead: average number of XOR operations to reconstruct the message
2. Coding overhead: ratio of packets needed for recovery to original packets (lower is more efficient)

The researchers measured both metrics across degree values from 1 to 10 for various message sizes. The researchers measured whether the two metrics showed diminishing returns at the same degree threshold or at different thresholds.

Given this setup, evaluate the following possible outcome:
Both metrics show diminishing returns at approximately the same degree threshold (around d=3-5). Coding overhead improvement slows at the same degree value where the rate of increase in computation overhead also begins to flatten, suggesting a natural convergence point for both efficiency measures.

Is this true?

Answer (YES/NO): YES